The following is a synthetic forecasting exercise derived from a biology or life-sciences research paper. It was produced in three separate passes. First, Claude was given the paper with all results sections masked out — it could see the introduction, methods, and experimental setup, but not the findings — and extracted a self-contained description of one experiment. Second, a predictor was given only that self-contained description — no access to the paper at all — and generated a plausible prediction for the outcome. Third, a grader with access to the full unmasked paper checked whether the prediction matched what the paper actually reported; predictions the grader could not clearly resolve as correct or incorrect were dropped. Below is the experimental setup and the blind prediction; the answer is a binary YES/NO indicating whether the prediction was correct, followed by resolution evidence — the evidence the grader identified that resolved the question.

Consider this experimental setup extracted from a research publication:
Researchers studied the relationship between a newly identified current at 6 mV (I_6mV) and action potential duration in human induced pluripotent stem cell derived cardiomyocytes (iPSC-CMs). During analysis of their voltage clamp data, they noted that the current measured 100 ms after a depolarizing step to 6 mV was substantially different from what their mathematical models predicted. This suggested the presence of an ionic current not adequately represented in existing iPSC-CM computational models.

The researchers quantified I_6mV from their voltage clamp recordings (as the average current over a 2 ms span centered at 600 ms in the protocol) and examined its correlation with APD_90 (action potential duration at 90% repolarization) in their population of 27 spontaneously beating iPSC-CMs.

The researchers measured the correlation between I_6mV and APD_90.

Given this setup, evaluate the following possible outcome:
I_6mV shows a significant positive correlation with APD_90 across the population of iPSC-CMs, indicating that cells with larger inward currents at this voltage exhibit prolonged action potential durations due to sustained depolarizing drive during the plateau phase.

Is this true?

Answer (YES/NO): NO